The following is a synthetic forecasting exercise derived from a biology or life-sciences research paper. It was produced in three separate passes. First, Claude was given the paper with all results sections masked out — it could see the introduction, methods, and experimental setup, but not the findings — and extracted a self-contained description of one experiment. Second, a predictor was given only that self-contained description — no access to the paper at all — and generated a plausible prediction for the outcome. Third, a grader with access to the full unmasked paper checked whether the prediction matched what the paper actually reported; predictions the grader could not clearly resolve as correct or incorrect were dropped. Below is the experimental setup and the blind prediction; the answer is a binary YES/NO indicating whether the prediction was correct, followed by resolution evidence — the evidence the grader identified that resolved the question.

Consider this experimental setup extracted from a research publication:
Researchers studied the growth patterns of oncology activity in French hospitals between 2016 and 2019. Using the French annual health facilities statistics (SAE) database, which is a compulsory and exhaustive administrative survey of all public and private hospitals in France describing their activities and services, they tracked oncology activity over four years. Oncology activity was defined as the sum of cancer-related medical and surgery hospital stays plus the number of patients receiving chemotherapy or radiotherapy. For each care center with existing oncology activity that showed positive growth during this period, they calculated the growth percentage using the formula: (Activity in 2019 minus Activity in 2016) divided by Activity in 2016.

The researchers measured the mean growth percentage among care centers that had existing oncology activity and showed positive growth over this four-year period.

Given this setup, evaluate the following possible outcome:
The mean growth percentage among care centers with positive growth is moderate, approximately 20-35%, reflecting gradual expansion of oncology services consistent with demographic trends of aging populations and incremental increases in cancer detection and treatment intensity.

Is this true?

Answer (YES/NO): YES